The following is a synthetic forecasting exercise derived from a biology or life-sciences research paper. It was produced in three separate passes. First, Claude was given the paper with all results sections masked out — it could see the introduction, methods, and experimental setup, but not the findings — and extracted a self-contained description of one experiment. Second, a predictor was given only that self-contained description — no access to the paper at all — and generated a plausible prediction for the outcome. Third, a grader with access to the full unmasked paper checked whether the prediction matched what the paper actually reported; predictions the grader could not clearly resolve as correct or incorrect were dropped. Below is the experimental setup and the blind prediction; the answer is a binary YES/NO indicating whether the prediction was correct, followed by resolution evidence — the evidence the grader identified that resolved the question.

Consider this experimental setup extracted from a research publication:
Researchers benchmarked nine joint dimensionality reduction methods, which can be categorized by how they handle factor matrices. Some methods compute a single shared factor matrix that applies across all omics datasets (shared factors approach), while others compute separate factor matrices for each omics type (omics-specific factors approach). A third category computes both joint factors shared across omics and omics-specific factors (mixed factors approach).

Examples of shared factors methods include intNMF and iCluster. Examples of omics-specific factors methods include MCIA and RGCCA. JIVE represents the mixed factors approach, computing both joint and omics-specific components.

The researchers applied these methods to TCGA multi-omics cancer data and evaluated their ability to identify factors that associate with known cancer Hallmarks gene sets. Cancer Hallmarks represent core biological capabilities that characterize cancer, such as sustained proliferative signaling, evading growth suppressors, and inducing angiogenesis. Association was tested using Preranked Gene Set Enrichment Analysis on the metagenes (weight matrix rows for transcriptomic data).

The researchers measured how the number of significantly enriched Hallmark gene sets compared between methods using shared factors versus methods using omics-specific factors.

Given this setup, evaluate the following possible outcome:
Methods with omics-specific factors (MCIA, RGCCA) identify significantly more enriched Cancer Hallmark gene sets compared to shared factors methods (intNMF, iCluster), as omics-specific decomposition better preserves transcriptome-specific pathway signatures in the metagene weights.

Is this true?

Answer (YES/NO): NO